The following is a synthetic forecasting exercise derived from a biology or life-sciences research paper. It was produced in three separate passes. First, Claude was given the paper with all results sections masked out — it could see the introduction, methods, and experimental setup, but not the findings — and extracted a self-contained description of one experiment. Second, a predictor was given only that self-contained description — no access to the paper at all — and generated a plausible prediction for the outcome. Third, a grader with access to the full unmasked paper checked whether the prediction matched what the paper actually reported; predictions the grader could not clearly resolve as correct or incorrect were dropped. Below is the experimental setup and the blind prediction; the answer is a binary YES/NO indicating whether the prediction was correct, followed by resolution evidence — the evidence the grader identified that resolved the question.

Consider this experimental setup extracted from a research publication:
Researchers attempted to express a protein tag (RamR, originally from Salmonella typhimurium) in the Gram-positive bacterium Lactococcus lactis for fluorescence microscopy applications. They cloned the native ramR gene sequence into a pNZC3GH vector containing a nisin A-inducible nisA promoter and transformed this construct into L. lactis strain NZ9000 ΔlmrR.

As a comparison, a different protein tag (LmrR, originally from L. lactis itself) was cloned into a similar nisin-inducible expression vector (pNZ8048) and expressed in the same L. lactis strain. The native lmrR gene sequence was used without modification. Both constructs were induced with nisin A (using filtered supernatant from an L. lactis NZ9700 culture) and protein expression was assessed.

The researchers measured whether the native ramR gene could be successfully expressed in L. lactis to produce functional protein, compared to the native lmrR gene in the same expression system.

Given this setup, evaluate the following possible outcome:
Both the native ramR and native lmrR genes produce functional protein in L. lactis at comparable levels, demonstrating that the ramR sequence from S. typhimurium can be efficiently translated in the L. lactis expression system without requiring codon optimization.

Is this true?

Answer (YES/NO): NO